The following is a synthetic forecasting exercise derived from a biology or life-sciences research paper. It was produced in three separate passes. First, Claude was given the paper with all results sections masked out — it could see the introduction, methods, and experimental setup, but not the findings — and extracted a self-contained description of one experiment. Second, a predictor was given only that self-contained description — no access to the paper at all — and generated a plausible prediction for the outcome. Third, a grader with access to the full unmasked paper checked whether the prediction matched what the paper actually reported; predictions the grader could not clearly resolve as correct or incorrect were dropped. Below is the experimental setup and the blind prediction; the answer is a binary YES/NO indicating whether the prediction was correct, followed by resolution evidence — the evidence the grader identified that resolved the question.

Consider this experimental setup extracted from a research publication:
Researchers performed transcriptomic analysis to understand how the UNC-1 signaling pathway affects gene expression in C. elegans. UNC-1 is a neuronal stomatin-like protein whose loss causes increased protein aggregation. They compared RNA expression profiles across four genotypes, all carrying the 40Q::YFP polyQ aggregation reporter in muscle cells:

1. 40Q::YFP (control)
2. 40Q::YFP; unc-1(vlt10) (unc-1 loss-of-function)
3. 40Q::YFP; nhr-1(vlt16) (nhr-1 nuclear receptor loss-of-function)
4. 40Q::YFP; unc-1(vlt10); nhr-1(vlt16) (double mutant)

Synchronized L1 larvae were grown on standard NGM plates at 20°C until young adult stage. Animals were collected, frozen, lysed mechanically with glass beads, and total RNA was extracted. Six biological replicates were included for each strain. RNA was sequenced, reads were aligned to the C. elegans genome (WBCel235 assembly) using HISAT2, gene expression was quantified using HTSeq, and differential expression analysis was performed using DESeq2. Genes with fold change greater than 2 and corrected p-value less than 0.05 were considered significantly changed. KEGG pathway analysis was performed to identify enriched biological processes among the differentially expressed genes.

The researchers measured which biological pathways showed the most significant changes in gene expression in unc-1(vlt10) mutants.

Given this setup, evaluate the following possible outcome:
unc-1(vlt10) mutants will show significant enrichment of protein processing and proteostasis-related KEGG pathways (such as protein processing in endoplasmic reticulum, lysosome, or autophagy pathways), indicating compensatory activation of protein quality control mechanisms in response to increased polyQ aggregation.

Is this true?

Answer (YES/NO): NO